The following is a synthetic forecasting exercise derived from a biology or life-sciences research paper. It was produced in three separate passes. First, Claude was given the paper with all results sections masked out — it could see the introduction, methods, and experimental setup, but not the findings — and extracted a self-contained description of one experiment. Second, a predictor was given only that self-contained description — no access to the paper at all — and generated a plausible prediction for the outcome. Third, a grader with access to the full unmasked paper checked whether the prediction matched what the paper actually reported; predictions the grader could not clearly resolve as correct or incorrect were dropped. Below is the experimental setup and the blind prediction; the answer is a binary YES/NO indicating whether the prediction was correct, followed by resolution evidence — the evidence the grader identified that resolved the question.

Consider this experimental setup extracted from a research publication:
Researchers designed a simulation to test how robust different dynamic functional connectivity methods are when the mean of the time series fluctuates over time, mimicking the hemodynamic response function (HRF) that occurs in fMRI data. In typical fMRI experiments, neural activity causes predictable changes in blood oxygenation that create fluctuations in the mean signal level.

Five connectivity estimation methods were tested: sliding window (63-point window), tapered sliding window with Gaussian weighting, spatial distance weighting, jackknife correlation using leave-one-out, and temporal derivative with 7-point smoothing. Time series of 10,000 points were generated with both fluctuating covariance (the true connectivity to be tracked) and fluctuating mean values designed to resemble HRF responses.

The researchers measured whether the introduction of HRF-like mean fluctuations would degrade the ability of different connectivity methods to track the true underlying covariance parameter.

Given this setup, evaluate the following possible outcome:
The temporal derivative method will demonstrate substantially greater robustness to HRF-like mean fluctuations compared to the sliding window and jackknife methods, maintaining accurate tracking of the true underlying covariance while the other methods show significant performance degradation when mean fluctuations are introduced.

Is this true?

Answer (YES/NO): NO